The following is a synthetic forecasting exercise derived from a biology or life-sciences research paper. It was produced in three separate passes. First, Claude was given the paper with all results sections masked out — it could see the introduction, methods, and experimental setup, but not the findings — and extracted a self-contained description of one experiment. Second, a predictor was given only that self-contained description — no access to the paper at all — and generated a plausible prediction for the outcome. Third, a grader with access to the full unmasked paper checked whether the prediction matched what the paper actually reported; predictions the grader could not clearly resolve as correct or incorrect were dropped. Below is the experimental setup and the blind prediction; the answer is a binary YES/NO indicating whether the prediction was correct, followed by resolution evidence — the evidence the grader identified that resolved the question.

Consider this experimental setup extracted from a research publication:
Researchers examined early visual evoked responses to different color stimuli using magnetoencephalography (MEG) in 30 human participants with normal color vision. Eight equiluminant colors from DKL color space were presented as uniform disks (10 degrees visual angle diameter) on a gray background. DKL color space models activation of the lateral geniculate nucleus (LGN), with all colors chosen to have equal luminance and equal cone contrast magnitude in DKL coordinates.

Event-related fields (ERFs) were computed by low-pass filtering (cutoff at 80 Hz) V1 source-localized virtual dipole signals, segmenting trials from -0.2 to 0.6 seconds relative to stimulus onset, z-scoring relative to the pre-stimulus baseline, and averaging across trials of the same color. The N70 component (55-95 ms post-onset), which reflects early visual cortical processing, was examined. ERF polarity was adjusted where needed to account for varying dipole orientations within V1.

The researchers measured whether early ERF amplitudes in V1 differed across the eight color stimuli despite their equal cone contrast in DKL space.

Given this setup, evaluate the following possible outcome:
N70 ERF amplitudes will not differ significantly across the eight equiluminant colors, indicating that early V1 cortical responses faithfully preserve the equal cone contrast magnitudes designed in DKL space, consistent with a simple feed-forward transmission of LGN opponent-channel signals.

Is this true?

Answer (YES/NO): NO